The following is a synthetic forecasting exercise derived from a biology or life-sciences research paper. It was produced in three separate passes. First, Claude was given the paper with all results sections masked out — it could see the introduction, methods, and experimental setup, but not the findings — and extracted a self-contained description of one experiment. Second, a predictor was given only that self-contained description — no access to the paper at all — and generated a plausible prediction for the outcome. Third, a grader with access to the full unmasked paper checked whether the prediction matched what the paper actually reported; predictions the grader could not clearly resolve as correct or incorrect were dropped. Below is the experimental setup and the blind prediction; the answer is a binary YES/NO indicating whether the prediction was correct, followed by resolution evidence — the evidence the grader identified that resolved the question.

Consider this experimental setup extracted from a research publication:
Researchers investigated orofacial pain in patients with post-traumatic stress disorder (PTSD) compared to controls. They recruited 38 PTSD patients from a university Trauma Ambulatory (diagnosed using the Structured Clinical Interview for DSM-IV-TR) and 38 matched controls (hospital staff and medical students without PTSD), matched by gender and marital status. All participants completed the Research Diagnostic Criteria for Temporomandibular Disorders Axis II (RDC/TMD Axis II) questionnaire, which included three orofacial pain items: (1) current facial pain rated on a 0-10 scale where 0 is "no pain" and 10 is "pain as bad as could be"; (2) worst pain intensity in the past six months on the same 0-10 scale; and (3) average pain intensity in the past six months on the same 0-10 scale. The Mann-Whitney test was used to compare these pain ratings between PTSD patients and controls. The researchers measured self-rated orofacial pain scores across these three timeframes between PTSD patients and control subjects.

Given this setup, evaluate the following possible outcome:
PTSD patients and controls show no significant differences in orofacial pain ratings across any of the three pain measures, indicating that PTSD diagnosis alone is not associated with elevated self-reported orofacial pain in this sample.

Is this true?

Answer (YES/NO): NO